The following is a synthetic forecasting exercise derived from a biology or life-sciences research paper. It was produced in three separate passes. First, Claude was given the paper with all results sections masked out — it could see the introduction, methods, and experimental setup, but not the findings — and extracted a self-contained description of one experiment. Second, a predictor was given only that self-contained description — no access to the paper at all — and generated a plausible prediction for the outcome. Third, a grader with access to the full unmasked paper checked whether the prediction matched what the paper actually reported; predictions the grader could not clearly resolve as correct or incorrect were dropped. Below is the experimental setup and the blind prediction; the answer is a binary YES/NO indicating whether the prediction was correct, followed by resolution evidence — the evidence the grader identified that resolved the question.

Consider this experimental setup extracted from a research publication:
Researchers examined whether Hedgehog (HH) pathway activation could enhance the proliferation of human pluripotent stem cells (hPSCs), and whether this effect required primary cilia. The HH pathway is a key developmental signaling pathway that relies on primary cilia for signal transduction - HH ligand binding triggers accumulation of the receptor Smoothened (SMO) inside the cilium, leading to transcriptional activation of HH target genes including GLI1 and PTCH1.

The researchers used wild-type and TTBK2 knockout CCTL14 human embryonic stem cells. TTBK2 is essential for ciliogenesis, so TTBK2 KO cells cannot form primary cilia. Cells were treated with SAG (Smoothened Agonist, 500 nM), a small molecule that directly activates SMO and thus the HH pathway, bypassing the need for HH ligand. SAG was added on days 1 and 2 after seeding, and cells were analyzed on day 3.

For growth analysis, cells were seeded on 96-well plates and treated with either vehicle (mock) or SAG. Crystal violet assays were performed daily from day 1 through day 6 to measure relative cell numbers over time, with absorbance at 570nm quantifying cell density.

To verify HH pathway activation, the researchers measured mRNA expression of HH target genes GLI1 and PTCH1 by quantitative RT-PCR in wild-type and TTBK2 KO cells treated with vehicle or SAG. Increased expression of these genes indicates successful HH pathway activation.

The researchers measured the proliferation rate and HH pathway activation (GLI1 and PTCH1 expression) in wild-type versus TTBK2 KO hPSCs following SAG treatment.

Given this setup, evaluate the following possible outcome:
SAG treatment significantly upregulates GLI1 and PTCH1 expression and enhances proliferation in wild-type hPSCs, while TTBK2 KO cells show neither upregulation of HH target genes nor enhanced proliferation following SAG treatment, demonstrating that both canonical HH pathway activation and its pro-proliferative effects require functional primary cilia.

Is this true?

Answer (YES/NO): NO